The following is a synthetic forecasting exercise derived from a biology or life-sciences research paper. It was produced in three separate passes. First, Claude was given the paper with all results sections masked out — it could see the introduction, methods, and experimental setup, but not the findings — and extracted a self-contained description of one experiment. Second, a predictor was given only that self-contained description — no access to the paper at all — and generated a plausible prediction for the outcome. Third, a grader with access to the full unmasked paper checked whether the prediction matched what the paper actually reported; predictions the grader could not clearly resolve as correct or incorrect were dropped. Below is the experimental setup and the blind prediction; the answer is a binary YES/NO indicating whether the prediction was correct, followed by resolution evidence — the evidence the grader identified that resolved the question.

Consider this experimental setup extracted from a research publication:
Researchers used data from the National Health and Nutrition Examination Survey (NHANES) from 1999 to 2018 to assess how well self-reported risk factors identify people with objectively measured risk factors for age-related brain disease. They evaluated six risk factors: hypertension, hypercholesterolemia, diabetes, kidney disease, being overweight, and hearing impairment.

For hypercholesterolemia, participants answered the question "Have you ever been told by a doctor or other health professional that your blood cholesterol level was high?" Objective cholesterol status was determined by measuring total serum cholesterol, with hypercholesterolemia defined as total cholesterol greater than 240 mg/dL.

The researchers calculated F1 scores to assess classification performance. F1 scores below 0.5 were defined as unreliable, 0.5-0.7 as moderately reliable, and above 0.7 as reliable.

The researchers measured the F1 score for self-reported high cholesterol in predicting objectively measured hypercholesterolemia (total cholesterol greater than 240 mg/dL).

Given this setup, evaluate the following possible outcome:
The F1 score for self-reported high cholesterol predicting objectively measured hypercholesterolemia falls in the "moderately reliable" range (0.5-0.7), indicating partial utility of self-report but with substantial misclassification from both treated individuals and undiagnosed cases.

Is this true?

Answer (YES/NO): NO